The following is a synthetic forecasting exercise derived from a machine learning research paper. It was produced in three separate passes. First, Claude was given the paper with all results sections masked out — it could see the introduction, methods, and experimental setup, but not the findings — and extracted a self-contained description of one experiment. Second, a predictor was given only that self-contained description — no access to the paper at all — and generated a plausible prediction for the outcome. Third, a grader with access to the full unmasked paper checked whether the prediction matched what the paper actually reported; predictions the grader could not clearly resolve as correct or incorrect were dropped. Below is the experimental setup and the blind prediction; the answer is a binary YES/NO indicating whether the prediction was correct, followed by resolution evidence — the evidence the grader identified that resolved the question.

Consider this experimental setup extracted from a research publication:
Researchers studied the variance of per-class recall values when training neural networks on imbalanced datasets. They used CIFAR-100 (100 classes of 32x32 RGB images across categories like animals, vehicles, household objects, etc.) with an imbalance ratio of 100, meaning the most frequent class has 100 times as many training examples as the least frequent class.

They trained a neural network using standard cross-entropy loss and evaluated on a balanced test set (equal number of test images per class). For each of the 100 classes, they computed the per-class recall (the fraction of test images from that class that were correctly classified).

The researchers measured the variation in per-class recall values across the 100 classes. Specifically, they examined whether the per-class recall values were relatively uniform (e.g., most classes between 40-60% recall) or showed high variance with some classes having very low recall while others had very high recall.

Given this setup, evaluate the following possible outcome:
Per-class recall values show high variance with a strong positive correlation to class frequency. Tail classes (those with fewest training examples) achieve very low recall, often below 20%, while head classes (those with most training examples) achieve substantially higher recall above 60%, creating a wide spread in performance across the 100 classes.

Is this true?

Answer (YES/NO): NO